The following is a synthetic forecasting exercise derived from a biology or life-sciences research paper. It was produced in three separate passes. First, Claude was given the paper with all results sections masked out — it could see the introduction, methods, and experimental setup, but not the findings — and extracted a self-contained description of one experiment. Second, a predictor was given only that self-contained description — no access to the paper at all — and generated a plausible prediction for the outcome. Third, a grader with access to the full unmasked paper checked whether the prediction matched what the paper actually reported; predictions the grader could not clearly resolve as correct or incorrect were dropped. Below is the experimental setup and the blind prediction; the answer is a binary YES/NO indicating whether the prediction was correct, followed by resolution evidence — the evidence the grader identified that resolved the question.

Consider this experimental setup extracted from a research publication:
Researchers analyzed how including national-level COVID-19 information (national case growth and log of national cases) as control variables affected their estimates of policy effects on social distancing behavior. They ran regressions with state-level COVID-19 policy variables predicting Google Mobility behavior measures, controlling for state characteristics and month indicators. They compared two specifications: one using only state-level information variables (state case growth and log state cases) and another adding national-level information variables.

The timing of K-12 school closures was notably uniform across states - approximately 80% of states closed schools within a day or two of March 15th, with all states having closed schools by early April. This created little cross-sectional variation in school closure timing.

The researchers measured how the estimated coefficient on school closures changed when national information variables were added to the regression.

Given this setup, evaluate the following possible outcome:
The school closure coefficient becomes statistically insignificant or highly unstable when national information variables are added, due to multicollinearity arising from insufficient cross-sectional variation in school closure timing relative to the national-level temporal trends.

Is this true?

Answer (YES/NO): YES